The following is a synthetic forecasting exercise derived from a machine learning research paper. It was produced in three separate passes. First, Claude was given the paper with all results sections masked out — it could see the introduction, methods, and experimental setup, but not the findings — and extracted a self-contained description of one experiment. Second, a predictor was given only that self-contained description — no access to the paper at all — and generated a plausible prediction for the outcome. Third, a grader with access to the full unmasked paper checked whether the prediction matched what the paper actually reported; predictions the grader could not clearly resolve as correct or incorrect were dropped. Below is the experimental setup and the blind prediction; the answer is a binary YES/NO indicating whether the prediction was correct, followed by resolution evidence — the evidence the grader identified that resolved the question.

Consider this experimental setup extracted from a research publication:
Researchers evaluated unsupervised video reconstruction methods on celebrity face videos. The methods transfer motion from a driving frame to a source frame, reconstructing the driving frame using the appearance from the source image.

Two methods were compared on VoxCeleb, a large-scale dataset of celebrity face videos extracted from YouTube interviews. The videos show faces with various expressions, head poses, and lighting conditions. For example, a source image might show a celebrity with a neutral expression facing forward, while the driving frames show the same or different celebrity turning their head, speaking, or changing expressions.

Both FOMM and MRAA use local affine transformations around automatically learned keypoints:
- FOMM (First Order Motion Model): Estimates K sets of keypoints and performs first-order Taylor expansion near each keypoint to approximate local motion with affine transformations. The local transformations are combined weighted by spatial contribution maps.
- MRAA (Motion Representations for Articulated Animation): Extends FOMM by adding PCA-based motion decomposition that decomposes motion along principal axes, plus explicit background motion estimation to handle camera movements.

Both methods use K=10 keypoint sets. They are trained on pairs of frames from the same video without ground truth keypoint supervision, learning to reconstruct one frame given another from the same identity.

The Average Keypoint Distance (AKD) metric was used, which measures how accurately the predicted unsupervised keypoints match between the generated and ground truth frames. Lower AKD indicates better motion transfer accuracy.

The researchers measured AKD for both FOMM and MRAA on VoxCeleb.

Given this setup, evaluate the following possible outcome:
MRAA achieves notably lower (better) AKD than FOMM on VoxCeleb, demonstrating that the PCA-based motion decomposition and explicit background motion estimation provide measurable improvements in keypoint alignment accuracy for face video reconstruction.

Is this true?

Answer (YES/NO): NO